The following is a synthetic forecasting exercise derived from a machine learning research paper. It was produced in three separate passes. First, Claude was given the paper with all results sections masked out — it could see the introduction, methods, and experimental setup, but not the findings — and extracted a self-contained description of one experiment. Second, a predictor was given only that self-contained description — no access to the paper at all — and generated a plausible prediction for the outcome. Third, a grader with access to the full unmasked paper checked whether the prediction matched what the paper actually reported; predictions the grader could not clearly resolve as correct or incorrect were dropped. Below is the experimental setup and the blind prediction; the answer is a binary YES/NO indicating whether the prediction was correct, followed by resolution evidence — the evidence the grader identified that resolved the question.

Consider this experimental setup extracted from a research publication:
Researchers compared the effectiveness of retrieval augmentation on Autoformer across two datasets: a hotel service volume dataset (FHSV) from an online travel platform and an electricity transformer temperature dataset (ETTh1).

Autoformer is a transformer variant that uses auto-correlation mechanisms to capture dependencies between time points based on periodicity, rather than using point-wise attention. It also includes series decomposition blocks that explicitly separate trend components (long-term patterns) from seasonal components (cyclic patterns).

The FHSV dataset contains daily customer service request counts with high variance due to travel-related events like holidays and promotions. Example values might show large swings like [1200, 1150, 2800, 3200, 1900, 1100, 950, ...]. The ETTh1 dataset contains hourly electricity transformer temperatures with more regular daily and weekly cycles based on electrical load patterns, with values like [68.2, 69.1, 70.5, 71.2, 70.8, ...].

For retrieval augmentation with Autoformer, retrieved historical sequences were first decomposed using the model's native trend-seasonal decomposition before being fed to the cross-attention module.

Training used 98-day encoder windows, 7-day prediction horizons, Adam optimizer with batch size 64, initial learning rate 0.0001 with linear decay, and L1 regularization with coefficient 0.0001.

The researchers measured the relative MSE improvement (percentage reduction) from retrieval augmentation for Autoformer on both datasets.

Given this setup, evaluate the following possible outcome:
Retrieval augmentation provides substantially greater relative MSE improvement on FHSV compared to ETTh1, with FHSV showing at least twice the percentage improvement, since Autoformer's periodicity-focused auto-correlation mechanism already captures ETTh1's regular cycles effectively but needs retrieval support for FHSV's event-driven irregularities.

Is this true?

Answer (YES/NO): NO